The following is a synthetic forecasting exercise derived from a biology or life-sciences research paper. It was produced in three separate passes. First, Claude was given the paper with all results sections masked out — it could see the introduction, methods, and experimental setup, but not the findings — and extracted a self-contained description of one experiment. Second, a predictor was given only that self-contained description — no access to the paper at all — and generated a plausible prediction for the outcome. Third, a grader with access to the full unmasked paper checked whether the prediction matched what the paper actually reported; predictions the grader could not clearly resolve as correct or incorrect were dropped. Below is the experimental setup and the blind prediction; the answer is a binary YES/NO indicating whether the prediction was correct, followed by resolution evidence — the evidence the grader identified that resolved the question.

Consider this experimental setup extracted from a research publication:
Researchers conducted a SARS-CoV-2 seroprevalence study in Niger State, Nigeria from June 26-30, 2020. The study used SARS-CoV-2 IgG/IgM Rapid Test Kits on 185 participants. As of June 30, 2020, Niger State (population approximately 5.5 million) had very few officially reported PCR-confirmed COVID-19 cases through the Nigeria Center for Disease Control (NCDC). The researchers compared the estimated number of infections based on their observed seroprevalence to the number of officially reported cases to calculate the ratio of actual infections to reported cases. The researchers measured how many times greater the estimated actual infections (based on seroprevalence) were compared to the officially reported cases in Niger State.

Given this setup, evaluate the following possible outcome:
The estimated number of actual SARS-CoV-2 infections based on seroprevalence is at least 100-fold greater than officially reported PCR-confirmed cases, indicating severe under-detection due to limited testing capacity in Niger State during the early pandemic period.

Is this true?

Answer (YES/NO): YES